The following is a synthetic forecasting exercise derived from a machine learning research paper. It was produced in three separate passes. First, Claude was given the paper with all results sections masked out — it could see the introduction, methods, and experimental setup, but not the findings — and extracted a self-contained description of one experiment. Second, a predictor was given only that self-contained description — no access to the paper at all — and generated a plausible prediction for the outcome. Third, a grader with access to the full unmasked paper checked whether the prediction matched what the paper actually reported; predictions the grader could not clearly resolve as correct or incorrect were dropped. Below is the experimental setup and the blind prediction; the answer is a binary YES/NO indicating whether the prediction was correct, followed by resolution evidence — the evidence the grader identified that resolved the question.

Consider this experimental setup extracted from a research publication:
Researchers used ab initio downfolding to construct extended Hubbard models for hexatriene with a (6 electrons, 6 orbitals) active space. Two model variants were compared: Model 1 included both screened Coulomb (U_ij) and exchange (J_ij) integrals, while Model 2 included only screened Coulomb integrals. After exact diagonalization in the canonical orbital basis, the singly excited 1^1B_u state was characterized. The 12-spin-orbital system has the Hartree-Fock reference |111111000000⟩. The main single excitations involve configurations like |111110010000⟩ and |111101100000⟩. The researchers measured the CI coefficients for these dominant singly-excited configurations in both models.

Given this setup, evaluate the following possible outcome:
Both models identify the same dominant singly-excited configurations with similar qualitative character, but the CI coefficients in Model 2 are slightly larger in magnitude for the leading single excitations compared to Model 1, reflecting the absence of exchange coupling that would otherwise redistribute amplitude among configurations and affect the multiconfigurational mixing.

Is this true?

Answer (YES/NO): YES